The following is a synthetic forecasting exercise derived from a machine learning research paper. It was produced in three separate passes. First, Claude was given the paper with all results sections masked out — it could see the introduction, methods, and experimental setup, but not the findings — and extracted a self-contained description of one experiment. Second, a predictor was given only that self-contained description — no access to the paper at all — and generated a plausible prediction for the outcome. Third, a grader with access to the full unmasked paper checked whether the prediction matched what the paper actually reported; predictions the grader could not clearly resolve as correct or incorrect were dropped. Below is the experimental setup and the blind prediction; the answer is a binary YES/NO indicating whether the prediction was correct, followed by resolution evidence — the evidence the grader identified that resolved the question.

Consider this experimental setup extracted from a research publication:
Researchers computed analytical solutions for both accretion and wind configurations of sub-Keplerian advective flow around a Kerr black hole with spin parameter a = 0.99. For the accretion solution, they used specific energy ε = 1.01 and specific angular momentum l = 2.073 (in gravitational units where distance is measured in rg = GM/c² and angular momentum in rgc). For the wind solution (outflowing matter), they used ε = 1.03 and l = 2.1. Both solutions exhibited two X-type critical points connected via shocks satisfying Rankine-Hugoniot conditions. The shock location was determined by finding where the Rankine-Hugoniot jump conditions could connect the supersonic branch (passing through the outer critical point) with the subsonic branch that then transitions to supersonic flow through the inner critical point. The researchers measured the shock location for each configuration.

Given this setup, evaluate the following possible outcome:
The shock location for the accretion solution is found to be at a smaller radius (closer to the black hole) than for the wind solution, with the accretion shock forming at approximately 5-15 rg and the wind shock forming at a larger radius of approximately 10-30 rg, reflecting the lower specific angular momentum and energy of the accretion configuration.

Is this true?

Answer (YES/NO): NO